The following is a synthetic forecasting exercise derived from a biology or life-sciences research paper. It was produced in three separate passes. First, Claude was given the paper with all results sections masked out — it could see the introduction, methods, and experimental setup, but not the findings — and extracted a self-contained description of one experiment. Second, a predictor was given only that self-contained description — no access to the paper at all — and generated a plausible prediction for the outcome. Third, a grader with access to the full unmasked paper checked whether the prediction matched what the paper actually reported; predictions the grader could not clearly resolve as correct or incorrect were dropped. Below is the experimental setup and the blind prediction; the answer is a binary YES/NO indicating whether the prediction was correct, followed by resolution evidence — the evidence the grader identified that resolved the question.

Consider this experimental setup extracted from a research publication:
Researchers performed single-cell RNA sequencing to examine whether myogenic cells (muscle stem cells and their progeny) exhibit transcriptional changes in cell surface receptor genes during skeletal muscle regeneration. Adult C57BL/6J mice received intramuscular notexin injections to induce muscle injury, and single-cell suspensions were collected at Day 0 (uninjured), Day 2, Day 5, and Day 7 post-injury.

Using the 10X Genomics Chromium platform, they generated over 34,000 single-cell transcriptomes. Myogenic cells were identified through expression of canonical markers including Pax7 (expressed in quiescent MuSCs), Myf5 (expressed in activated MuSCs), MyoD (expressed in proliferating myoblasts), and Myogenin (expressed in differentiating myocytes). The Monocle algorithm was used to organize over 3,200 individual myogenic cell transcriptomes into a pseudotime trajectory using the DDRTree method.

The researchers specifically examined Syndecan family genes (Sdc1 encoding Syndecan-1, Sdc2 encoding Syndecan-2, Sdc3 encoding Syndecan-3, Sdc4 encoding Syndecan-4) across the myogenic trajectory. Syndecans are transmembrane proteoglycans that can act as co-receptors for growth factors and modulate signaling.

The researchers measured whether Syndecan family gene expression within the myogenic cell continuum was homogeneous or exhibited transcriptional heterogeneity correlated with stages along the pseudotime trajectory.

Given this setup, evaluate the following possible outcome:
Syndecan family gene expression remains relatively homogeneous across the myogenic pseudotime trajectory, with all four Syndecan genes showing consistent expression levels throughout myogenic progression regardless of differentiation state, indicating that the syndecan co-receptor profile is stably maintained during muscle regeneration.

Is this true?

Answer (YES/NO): NO